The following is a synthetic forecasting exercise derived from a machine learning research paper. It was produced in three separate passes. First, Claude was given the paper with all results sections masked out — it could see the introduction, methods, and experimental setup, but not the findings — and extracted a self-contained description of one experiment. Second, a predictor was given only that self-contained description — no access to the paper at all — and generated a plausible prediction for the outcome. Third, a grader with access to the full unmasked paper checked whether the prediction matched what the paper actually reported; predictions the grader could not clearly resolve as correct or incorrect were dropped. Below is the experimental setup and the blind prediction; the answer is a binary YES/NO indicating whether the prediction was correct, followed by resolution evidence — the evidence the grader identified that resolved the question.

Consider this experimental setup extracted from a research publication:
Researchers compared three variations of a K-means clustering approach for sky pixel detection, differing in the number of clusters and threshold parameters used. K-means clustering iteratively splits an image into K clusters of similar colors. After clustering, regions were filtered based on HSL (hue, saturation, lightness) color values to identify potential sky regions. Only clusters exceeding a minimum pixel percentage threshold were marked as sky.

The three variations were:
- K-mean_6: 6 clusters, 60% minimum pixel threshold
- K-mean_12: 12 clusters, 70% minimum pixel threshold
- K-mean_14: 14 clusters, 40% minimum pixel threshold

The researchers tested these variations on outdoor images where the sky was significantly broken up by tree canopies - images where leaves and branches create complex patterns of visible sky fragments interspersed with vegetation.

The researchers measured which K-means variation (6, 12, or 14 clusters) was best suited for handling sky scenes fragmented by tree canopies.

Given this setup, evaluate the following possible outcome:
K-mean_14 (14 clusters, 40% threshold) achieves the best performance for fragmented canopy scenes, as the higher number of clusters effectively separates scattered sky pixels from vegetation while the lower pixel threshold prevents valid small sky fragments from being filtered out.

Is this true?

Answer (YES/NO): YES